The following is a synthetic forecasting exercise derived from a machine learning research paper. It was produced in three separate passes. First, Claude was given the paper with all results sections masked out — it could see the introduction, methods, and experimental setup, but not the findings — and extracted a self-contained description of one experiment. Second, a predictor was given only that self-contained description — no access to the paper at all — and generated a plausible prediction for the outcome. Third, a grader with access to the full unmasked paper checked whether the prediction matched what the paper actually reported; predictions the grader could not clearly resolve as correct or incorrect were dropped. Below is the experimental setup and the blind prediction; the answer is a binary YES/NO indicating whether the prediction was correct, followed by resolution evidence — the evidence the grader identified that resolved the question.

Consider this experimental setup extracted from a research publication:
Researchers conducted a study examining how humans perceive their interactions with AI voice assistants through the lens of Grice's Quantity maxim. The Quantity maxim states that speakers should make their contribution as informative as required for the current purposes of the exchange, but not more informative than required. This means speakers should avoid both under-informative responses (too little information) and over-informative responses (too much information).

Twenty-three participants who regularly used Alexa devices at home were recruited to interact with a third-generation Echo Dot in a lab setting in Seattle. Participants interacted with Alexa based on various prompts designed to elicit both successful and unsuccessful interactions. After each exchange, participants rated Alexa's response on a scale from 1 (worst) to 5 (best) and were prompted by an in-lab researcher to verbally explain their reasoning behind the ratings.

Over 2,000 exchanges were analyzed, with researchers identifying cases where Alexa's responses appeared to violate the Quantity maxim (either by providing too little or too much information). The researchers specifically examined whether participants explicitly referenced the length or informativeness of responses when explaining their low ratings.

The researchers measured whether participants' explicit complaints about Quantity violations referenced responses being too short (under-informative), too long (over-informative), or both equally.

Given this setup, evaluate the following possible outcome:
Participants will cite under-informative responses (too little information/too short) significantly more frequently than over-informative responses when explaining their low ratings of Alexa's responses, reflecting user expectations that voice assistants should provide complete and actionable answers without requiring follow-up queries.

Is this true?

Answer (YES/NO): YES